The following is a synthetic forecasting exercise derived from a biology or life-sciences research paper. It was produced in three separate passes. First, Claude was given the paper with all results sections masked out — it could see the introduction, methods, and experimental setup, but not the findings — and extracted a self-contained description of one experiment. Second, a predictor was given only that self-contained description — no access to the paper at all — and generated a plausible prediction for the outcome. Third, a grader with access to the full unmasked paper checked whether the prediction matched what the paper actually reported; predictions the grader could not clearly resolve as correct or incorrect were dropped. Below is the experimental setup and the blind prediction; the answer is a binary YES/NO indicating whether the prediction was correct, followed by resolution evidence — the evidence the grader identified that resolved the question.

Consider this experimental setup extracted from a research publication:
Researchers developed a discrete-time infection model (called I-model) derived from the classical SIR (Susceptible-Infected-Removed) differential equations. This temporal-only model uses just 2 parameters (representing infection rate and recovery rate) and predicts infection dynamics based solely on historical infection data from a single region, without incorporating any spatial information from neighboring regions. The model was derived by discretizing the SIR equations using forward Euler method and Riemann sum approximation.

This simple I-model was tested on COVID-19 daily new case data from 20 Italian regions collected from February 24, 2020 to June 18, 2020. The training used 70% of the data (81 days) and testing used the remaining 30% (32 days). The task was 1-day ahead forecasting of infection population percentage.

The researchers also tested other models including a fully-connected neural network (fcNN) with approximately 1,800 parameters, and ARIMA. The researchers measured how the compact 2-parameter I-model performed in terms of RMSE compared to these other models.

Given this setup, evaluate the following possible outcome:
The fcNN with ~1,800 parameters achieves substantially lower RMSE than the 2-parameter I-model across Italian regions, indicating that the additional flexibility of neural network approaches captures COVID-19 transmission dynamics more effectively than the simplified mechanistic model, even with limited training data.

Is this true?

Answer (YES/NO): NO